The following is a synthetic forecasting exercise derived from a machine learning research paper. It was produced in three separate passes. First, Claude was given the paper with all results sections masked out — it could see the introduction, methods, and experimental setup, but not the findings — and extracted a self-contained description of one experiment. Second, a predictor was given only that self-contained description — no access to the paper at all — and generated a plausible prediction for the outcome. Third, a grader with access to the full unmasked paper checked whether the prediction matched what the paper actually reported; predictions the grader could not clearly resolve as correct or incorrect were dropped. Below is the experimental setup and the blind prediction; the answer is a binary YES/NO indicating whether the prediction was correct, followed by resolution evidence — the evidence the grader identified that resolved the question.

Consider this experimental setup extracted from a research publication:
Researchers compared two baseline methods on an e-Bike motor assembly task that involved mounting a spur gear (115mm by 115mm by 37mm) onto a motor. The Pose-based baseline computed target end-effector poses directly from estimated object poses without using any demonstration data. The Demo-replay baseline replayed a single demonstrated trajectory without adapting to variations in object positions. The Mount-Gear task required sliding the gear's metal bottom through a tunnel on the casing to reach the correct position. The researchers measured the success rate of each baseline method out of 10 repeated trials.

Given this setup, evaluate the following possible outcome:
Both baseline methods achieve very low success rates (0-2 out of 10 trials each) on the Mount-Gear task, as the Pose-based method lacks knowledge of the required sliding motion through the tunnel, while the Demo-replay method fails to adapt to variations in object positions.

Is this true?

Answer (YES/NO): NO